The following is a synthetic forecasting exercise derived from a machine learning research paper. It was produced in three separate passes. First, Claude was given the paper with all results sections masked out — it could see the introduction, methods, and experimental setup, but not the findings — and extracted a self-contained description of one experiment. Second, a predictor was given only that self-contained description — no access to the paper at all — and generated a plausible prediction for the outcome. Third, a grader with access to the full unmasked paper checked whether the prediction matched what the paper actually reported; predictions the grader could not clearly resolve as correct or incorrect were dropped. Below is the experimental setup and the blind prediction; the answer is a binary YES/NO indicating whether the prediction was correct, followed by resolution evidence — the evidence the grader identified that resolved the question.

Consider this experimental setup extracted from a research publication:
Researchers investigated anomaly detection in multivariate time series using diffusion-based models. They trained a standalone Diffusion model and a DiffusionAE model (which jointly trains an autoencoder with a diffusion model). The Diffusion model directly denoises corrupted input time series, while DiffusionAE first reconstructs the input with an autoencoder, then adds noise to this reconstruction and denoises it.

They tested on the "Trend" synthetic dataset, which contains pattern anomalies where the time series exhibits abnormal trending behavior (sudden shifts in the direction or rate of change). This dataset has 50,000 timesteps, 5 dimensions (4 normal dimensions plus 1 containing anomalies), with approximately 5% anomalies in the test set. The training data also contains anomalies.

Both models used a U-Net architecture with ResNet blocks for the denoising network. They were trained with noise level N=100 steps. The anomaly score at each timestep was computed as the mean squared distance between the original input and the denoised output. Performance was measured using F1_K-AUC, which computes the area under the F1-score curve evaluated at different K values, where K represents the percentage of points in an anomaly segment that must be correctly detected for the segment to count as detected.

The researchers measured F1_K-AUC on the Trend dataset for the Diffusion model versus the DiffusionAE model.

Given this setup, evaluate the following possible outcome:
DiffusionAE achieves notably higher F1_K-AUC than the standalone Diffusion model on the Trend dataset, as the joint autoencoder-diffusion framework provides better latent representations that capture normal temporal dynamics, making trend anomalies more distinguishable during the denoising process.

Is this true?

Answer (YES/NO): NO